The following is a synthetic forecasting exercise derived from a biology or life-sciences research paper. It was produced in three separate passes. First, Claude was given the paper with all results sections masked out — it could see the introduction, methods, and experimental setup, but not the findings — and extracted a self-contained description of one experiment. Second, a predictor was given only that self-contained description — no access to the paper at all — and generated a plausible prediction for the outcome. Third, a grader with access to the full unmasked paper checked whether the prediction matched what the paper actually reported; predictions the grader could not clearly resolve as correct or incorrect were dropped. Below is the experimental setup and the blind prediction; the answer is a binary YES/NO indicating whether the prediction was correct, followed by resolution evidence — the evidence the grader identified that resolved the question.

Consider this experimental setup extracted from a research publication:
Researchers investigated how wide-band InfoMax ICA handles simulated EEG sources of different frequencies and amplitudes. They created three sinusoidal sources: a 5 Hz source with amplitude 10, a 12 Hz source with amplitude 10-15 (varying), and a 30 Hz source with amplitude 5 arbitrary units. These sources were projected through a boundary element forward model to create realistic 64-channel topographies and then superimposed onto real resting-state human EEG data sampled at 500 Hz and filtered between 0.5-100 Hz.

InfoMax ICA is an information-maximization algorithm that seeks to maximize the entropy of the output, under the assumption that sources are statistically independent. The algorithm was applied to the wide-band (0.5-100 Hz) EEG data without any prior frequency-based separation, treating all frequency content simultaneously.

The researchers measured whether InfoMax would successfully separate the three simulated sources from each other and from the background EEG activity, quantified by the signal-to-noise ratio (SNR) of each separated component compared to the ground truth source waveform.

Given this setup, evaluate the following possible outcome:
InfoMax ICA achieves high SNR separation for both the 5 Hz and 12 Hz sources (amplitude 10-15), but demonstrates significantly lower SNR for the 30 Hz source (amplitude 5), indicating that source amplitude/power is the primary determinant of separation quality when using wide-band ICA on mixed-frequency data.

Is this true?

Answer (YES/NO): NO